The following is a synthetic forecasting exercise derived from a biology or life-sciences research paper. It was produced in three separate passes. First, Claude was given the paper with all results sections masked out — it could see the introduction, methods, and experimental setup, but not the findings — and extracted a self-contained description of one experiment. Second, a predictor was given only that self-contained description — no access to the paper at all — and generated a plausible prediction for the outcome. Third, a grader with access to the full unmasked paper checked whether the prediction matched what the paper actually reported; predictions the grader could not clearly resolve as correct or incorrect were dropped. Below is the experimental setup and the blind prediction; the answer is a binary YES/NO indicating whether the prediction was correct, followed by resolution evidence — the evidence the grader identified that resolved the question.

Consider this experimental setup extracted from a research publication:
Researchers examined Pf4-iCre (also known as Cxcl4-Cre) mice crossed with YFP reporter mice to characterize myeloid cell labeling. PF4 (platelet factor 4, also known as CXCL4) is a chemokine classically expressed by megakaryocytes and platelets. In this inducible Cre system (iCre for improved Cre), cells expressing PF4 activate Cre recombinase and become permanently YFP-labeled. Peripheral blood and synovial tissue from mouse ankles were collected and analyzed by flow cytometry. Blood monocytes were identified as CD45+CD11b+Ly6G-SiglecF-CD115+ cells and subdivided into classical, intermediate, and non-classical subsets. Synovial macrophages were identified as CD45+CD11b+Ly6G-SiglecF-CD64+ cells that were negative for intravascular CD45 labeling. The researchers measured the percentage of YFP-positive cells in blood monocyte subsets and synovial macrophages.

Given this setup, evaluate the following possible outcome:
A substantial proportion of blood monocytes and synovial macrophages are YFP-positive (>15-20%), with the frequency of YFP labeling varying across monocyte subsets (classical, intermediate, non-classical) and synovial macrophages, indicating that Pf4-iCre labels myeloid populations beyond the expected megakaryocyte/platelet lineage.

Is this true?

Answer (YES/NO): NO